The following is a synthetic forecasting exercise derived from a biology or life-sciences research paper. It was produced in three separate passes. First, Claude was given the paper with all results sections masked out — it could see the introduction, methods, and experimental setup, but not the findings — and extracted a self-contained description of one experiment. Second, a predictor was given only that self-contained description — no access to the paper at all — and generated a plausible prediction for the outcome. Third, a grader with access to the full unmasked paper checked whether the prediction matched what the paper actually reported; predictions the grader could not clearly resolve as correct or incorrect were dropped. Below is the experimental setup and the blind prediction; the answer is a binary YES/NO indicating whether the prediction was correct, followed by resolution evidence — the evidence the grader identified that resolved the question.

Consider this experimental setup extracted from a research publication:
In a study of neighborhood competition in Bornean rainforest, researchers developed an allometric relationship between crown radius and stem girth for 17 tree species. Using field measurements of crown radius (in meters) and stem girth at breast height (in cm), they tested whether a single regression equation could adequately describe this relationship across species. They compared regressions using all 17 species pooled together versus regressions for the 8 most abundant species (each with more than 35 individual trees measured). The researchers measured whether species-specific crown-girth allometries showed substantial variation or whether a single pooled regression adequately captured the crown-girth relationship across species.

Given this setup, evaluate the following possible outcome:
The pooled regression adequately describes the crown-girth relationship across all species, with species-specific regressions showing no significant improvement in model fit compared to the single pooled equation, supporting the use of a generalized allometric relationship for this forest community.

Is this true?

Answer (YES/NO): NO